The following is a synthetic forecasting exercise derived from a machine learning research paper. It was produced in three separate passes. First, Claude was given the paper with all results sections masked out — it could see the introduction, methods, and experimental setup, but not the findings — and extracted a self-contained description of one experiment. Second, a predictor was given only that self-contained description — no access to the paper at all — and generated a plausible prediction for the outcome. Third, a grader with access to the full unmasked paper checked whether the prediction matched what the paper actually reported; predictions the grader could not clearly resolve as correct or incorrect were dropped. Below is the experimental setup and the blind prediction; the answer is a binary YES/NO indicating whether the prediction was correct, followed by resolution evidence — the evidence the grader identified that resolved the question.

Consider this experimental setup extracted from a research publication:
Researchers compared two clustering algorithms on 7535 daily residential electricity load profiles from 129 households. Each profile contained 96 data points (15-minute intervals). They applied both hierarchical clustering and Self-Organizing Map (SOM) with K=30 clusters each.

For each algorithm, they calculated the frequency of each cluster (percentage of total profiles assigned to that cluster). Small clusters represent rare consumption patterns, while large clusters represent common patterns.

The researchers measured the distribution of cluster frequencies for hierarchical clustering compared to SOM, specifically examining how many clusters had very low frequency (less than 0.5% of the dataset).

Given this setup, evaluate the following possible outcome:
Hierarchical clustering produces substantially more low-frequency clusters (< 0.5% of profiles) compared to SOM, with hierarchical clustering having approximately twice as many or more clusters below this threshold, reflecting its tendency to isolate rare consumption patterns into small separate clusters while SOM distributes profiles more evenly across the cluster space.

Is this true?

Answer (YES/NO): YES